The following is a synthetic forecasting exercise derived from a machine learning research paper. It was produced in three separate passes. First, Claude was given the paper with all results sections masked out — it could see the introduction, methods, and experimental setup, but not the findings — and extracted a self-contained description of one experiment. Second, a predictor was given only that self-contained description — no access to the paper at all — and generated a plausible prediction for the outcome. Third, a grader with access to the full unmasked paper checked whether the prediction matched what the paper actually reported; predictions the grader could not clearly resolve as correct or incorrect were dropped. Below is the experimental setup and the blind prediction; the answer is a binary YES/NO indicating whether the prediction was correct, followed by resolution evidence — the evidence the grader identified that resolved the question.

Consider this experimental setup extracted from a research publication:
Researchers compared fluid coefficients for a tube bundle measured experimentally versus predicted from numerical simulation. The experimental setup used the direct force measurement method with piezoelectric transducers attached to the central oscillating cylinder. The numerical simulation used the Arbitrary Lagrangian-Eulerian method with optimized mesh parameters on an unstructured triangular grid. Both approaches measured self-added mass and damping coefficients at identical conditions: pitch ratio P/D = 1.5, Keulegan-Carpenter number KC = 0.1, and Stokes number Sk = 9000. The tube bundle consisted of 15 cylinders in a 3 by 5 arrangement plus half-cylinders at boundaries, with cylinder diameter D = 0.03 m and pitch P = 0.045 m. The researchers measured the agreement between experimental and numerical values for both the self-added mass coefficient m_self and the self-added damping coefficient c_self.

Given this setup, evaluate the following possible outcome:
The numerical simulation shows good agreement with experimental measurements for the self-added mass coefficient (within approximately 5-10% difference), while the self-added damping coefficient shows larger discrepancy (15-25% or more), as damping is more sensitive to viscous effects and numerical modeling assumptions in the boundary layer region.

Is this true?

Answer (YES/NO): YES